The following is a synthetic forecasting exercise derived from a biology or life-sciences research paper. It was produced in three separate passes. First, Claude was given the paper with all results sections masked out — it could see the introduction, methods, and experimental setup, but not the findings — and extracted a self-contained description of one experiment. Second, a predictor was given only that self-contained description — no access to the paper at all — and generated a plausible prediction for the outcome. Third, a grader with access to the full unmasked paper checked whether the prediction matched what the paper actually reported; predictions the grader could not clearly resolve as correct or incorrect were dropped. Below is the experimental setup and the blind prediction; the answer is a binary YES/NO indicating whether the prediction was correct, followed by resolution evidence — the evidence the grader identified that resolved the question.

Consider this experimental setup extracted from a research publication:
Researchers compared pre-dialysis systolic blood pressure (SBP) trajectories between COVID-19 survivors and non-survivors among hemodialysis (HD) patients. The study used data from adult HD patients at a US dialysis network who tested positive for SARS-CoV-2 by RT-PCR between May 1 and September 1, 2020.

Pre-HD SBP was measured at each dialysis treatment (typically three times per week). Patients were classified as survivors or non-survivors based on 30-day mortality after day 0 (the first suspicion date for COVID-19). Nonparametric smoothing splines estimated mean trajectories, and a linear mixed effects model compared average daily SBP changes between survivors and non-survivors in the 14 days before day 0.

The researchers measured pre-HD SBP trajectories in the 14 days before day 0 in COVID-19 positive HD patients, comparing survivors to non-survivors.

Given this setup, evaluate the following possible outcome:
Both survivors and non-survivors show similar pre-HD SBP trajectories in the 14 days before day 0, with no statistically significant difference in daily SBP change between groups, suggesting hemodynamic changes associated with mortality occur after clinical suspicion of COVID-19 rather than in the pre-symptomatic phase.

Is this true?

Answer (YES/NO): YES